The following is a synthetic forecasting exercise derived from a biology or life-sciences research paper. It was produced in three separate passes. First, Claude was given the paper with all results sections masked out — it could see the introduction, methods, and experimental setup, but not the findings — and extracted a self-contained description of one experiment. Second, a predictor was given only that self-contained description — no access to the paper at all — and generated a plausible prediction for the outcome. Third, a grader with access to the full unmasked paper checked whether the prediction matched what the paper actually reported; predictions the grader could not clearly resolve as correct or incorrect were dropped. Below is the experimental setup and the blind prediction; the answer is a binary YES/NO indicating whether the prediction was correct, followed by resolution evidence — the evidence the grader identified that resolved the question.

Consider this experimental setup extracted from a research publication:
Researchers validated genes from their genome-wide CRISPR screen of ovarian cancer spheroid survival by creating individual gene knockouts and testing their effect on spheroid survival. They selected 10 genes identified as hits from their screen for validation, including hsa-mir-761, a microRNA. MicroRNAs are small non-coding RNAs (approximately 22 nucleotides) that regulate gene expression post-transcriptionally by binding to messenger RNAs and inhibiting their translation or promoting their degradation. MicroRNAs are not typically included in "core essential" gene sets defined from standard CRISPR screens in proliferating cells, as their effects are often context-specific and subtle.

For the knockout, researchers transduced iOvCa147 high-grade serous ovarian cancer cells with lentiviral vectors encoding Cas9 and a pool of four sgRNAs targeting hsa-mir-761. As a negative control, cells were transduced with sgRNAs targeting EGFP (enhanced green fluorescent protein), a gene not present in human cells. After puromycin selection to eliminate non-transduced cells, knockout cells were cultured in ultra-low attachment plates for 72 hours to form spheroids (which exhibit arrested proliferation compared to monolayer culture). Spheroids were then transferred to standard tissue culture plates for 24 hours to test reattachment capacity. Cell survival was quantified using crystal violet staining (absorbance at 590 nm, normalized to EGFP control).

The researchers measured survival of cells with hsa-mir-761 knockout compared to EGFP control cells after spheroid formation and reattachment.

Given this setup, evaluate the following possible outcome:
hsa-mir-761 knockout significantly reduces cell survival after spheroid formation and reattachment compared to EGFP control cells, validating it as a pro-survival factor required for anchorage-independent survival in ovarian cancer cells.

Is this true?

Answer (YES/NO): NO